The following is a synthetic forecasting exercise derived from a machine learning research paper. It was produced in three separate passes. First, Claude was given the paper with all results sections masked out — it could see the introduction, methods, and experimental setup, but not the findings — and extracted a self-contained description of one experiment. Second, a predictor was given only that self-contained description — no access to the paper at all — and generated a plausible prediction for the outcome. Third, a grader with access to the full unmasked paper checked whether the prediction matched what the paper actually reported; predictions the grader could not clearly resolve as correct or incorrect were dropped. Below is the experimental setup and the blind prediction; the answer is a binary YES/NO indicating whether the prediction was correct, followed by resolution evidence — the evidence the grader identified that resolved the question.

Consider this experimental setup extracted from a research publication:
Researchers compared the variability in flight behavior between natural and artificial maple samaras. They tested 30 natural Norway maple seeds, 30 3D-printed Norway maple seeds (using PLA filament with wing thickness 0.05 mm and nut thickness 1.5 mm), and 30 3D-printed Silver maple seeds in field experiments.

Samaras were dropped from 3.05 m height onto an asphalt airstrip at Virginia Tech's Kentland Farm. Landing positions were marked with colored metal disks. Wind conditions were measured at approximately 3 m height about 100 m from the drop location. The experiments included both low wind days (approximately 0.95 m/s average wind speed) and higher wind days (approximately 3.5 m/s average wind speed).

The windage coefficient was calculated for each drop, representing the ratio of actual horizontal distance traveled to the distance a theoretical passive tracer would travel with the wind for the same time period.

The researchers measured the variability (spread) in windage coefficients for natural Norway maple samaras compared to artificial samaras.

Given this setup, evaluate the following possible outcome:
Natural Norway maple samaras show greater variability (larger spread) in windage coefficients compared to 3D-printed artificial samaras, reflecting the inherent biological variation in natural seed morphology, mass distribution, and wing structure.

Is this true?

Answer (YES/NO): YES